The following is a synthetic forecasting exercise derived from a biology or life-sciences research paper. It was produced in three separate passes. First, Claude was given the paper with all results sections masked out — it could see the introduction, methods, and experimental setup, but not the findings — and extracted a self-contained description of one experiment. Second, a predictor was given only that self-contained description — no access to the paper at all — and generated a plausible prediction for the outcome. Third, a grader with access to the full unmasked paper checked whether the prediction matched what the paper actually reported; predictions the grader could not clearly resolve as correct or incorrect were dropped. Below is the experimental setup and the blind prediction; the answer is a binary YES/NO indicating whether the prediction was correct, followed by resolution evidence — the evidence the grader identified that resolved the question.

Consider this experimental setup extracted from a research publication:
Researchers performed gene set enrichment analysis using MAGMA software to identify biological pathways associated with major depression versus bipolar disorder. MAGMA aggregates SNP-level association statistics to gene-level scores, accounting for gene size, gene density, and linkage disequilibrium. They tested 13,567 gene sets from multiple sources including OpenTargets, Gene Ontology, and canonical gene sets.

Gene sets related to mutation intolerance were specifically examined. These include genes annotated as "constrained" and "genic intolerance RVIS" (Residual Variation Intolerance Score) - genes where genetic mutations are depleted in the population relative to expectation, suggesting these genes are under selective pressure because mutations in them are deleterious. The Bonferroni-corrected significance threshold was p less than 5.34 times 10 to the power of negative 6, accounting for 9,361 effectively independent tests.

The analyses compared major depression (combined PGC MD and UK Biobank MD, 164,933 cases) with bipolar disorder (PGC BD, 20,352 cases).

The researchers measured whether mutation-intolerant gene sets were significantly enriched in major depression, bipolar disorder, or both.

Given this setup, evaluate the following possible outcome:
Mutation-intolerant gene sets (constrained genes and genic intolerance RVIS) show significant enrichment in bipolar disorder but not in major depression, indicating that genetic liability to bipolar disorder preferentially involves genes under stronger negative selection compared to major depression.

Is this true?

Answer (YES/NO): YES